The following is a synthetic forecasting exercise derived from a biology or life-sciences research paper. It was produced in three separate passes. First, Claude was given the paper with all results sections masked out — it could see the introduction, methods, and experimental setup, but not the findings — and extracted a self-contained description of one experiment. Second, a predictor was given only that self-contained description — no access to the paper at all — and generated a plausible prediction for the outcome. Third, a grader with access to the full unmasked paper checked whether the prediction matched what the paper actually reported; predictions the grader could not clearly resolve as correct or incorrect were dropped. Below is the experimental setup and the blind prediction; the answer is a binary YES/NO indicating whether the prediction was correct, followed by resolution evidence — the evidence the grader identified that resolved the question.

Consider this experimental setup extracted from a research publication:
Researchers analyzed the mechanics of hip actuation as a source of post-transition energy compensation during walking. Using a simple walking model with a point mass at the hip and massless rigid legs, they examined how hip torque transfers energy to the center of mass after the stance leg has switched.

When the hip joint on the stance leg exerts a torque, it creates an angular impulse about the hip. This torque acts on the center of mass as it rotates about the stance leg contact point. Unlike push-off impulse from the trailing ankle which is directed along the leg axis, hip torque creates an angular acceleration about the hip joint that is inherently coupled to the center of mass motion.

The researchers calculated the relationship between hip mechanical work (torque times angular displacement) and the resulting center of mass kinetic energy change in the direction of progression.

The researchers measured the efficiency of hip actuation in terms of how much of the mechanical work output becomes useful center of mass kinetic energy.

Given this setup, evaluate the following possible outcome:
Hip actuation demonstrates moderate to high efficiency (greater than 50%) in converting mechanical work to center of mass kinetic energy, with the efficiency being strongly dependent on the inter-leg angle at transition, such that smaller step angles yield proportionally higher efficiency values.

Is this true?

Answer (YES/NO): NO